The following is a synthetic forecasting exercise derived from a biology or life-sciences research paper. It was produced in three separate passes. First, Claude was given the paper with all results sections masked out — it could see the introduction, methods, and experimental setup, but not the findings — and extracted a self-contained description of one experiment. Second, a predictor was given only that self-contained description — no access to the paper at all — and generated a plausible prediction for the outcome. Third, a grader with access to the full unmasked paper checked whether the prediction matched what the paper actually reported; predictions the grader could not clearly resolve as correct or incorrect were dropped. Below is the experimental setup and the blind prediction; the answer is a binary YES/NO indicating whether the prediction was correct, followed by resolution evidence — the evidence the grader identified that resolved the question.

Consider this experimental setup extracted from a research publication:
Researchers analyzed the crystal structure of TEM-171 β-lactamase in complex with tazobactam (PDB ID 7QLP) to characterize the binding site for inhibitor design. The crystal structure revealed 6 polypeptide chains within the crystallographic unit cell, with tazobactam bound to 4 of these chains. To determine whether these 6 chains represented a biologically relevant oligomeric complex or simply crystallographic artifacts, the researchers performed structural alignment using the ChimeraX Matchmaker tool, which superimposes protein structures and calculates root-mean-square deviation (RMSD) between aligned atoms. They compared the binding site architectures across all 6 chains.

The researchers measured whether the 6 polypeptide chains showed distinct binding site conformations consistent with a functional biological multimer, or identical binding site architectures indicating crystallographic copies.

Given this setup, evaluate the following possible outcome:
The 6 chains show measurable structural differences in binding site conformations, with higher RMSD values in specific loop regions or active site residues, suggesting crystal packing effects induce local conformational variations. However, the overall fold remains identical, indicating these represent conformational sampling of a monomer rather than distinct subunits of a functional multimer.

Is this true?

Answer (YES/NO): NO